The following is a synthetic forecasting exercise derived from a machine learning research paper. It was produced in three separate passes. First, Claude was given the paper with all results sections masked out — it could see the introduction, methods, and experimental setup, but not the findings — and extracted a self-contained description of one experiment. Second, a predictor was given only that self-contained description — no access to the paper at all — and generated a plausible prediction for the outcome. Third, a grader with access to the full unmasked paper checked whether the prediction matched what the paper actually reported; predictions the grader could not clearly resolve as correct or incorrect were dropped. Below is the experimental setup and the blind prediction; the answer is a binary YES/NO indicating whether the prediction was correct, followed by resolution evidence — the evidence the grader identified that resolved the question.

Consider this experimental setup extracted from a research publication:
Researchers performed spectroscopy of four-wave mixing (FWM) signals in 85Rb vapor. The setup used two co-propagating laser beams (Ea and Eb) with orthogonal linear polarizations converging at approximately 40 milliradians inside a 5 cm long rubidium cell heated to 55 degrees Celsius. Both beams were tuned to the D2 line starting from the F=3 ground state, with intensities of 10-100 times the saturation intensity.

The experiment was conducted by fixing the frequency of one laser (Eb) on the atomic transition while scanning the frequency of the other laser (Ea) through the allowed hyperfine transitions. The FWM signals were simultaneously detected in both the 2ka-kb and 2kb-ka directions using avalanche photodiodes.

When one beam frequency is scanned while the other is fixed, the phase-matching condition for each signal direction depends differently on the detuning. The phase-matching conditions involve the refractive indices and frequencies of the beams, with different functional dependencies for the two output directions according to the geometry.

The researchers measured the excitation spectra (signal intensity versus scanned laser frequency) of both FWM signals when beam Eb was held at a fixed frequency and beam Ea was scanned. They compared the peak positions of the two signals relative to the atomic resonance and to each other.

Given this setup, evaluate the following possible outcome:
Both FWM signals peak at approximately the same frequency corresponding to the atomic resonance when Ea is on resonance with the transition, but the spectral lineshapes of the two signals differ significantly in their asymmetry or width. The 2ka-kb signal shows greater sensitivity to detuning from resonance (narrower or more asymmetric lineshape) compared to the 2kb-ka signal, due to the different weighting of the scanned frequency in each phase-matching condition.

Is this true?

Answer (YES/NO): NO